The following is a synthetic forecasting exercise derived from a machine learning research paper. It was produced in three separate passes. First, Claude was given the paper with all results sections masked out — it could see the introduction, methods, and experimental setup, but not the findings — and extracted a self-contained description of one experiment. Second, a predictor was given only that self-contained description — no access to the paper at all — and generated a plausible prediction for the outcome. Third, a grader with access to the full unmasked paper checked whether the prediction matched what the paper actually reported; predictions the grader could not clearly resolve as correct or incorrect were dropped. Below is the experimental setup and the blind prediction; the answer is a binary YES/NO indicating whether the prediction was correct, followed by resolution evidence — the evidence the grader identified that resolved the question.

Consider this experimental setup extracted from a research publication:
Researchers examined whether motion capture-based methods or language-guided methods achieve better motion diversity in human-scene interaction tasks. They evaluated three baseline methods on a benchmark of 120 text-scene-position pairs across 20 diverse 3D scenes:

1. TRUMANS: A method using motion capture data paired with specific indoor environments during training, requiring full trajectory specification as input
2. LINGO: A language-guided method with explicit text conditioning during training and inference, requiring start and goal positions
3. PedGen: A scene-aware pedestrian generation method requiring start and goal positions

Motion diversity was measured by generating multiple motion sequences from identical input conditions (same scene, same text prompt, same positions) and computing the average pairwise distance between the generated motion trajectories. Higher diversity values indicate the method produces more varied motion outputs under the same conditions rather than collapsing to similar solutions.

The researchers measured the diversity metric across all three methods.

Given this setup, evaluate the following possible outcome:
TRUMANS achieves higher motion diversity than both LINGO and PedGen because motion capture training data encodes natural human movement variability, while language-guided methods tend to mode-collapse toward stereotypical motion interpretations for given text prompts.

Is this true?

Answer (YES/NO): YES